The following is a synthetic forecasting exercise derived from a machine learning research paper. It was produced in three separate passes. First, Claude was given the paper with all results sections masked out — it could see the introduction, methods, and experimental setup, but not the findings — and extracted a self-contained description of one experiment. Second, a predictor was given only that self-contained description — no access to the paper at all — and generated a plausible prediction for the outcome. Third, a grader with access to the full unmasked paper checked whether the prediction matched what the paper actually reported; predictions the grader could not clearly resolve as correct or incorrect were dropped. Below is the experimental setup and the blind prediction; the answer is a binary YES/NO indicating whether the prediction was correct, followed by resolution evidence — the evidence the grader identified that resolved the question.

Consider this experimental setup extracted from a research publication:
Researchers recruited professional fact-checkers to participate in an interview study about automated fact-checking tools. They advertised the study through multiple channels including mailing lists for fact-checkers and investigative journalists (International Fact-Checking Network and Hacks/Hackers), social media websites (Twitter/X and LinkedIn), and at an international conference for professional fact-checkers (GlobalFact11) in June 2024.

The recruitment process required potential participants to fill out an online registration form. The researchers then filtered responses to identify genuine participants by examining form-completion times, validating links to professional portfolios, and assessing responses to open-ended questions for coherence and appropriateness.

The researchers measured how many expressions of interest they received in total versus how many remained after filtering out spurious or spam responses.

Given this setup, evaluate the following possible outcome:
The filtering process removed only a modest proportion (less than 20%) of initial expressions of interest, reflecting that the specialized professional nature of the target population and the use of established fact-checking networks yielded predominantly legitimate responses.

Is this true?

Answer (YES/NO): NO